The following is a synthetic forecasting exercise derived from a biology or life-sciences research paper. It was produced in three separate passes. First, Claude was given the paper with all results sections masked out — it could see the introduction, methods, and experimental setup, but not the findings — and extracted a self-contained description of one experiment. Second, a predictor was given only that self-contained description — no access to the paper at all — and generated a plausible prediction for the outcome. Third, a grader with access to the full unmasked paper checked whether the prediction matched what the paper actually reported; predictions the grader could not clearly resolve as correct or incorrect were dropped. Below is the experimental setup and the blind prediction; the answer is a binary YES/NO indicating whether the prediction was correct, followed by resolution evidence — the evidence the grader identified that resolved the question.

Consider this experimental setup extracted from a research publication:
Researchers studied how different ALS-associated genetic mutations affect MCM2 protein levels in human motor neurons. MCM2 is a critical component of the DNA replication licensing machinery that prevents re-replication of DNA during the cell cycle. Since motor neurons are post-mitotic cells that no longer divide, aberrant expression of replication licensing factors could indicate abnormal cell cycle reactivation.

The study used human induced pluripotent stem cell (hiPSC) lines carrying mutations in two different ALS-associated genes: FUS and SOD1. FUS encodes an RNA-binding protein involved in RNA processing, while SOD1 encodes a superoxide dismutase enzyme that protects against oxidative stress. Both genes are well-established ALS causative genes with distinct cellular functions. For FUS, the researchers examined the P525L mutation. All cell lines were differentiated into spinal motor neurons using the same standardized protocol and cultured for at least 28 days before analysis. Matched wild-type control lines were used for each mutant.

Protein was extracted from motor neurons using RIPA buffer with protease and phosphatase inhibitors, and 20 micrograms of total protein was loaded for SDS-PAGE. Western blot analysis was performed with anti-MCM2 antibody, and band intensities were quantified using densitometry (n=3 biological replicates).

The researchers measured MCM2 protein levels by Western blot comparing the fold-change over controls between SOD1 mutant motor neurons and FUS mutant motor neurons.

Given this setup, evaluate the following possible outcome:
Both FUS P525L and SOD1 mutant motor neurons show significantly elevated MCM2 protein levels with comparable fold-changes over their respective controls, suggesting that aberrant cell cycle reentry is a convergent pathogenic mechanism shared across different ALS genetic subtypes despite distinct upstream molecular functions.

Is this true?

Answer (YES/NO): NO